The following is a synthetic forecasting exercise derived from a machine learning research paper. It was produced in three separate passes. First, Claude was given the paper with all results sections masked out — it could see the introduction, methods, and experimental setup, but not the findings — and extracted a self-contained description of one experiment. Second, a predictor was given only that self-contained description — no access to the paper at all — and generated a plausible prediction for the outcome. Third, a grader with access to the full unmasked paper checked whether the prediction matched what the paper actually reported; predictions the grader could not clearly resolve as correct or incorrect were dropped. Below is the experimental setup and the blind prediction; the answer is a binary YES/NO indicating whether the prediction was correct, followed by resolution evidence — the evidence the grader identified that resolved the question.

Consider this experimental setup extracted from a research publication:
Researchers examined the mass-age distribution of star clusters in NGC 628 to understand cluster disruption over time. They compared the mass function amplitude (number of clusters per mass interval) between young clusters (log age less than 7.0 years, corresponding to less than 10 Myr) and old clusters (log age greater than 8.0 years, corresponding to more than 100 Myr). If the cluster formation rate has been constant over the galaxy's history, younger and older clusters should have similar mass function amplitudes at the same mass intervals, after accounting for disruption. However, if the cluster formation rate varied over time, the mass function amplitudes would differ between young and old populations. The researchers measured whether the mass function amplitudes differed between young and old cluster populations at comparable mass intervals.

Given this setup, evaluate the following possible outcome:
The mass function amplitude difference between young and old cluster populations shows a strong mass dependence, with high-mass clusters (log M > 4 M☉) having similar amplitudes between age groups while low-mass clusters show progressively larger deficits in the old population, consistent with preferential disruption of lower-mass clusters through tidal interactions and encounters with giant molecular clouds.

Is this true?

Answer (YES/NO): NO